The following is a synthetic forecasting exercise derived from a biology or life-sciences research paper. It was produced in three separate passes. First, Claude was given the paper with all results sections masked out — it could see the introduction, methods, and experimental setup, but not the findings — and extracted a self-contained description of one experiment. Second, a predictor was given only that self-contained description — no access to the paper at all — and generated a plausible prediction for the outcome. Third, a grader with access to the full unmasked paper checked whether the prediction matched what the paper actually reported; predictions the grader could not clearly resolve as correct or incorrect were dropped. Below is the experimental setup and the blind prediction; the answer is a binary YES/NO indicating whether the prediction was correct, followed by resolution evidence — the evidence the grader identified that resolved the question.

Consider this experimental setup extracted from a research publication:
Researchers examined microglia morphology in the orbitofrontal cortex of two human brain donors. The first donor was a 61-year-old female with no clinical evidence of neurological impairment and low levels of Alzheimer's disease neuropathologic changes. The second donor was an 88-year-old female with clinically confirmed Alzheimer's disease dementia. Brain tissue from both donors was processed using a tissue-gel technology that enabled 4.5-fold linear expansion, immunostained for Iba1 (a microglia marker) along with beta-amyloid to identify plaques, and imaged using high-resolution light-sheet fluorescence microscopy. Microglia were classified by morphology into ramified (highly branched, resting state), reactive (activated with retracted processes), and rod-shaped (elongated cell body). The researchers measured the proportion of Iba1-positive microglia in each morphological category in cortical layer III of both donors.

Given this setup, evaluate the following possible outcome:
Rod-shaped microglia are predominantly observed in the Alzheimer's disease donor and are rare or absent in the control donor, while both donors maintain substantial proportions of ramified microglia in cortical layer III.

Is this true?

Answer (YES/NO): NO